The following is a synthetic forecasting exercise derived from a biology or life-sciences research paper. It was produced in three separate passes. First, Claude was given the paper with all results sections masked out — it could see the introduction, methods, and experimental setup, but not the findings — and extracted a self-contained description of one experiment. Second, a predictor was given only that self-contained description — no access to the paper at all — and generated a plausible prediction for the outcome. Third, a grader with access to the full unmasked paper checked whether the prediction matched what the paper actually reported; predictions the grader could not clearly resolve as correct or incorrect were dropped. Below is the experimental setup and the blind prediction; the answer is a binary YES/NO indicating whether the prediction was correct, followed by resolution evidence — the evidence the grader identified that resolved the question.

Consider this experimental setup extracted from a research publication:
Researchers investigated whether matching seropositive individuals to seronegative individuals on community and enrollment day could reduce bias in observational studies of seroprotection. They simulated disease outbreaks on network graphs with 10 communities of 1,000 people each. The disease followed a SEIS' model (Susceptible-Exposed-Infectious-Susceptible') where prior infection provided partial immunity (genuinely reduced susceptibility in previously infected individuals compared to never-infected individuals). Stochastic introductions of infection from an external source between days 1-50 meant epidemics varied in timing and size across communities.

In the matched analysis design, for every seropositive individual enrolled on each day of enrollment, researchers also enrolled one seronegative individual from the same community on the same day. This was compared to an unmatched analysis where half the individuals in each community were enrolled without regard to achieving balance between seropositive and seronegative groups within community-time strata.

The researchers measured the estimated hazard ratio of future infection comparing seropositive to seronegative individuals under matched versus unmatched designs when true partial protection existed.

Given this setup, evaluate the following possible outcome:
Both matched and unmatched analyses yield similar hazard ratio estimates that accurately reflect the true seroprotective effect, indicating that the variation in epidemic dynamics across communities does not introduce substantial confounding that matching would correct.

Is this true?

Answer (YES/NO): NO